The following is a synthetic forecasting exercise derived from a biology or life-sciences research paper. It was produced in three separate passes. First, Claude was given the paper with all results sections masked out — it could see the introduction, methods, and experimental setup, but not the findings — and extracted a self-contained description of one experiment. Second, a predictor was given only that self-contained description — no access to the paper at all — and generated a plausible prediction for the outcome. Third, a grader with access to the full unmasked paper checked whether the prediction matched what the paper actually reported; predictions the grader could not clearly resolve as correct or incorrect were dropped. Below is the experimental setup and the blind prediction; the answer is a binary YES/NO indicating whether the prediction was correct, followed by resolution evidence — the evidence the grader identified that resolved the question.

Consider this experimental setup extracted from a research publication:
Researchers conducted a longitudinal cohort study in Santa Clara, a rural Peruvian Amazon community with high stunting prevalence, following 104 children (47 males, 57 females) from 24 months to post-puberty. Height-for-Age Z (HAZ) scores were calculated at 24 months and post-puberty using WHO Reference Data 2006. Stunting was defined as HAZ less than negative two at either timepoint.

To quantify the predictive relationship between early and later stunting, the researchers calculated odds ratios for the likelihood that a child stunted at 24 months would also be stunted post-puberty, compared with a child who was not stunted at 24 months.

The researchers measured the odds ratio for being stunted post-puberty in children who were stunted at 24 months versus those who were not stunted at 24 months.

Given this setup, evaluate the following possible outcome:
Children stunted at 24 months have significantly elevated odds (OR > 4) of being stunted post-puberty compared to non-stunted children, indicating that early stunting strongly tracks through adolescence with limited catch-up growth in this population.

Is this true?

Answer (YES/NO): NO